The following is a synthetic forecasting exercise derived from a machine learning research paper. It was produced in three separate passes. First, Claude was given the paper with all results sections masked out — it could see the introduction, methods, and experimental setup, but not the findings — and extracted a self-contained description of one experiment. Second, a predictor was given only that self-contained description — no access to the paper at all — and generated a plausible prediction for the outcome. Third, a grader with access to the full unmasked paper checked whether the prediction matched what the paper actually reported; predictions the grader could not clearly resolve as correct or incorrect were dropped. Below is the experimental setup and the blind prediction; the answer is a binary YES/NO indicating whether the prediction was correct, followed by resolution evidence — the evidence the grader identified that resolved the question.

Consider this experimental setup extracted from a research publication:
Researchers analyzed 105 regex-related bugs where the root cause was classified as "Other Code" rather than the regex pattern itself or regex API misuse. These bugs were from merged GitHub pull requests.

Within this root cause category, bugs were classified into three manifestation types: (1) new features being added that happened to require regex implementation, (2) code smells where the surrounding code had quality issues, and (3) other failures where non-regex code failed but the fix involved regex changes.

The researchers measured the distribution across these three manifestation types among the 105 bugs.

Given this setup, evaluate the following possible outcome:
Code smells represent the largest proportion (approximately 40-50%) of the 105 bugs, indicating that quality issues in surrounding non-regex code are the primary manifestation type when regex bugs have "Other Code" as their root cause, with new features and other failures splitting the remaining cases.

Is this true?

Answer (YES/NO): NO